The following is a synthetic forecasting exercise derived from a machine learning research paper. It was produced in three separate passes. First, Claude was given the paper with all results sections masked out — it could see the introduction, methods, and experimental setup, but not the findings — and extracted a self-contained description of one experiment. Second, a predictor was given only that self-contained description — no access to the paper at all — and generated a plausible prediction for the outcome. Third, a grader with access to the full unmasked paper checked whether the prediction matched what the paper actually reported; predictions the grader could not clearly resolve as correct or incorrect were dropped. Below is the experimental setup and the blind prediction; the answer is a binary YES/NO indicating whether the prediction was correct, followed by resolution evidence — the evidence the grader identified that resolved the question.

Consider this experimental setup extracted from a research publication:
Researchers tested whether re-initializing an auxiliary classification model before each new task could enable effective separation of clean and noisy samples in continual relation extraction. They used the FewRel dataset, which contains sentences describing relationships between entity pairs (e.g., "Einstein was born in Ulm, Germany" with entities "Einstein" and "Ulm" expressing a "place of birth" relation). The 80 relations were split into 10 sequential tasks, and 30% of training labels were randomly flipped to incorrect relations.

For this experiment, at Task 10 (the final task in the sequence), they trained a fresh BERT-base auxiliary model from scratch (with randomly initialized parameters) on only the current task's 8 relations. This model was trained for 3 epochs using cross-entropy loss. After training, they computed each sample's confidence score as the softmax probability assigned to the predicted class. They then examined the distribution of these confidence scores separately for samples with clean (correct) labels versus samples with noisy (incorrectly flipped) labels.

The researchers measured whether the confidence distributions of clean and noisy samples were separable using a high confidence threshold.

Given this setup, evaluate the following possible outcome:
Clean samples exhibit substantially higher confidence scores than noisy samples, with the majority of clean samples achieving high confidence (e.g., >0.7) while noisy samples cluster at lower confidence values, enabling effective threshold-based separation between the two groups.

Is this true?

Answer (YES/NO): YES